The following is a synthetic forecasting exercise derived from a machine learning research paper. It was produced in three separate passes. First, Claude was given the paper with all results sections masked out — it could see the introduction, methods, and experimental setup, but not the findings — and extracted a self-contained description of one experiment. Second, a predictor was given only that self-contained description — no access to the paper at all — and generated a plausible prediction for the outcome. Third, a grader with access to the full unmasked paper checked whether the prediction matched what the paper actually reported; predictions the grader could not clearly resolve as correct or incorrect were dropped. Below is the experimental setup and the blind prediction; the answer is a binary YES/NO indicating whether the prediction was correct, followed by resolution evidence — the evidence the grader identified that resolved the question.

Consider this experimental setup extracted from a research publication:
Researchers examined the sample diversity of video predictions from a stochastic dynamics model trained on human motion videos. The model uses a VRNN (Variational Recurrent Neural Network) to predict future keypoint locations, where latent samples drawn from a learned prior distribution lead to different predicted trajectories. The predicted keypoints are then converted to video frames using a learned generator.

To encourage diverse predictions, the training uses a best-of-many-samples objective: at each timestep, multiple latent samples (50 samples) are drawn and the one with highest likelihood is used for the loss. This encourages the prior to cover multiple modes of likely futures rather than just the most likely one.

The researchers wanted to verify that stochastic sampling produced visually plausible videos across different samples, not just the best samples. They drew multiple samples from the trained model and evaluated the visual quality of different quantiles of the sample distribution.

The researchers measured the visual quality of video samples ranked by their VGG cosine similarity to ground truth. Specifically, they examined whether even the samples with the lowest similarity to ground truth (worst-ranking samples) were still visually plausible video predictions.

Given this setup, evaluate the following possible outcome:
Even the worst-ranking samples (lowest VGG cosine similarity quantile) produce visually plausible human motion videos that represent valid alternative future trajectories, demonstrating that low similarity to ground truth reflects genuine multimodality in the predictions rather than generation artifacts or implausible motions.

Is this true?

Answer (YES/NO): YES